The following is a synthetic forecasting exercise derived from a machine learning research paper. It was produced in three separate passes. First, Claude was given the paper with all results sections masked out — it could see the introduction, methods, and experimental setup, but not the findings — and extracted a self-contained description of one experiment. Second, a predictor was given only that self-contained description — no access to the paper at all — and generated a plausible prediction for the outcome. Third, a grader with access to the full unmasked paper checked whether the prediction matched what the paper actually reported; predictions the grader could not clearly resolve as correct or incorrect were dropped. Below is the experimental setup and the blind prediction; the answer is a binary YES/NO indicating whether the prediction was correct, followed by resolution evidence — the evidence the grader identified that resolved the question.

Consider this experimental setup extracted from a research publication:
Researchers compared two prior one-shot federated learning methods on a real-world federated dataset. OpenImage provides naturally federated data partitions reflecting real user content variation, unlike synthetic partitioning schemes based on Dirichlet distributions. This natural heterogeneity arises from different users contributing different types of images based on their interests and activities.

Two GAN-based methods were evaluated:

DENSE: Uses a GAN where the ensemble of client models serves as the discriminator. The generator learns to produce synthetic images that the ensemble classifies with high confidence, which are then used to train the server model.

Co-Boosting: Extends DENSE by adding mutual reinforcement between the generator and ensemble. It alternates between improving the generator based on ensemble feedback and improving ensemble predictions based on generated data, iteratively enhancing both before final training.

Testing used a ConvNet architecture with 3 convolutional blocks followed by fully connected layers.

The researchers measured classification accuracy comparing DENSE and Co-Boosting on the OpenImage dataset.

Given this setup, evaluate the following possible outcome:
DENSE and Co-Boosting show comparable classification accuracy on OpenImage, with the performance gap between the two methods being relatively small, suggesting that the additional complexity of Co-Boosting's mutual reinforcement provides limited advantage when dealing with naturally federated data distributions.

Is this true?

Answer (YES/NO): NO